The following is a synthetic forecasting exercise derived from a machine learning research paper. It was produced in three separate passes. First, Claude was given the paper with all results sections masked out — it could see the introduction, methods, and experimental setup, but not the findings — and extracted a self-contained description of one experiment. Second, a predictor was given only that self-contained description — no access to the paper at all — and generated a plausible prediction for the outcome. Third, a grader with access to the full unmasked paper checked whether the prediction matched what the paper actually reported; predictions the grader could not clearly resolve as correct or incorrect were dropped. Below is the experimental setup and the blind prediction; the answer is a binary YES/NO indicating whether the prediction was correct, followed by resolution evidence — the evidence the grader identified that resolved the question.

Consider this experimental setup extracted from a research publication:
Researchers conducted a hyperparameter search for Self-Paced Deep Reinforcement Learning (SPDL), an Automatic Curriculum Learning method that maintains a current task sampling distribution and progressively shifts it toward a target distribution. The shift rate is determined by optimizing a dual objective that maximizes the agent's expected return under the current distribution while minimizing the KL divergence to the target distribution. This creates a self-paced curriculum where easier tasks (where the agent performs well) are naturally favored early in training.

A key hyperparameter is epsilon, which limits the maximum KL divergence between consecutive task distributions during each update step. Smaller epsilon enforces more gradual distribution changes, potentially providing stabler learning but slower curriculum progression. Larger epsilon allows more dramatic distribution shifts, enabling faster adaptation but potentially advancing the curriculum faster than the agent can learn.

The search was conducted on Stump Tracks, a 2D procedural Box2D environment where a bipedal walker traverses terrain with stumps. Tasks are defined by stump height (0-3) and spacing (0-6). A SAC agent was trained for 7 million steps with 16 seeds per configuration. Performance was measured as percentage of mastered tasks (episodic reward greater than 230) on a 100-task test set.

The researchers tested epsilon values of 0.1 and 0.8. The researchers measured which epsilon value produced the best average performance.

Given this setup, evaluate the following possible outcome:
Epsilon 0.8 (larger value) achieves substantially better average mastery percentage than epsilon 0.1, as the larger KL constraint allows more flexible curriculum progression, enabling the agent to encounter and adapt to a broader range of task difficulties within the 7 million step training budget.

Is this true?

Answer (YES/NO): NO